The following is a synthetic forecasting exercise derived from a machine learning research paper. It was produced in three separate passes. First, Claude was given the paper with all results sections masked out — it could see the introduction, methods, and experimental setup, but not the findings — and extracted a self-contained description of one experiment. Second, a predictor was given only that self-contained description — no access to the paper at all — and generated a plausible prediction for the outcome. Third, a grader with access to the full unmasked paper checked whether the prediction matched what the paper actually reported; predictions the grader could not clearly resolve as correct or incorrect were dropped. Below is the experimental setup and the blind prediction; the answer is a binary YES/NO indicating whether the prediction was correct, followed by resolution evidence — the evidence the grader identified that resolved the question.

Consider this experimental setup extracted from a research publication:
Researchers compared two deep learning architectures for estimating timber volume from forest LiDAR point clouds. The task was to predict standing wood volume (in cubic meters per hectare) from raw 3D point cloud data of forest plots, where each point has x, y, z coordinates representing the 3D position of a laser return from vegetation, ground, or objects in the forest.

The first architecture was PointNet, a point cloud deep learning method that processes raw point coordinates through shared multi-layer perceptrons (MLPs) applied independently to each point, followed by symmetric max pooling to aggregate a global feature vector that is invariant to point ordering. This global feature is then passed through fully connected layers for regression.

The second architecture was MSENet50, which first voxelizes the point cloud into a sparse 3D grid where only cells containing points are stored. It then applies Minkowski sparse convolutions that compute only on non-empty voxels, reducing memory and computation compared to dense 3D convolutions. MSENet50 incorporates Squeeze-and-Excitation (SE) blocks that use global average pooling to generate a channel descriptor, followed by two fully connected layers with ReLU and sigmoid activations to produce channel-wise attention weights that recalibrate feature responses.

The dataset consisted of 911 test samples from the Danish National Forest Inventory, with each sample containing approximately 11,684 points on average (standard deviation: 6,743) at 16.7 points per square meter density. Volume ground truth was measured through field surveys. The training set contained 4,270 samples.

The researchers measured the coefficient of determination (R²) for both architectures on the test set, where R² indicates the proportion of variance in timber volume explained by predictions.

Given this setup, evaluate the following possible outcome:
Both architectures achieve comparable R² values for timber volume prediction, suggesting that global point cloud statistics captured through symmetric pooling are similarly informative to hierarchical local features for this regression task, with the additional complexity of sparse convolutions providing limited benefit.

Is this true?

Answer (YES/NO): NO